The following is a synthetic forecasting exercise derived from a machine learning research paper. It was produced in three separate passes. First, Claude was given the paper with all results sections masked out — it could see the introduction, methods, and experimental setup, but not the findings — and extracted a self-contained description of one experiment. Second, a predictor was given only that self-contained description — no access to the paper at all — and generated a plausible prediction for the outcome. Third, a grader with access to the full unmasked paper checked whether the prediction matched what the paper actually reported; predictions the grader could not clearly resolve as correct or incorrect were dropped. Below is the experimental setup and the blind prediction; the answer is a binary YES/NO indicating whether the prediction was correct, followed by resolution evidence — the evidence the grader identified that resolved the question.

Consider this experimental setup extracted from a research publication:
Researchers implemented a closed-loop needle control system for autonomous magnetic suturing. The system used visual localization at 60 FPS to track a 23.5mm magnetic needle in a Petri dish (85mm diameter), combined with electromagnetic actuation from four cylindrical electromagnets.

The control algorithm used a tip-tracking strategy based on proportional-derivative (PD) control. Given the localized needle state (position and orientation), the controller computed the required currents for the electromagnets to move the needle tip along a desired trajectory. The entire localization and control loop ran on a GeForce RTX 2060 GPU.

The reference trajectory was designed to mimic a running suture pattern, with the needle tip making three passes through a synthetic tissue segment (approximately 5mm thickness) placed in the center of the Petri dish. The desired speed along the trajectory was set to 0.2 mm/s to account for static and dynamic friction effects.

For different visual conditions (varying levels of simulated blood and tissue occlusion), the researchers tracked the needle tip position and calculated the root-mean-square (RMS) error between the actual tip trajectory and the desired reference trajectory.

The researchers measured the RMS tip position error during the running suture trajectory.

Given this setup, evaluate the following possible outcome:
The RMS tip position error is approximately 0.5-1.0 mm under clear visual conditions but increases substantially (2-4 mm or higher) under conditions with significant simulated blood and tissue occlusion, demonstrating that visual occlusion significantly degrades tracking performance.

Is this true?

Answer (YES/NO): NO